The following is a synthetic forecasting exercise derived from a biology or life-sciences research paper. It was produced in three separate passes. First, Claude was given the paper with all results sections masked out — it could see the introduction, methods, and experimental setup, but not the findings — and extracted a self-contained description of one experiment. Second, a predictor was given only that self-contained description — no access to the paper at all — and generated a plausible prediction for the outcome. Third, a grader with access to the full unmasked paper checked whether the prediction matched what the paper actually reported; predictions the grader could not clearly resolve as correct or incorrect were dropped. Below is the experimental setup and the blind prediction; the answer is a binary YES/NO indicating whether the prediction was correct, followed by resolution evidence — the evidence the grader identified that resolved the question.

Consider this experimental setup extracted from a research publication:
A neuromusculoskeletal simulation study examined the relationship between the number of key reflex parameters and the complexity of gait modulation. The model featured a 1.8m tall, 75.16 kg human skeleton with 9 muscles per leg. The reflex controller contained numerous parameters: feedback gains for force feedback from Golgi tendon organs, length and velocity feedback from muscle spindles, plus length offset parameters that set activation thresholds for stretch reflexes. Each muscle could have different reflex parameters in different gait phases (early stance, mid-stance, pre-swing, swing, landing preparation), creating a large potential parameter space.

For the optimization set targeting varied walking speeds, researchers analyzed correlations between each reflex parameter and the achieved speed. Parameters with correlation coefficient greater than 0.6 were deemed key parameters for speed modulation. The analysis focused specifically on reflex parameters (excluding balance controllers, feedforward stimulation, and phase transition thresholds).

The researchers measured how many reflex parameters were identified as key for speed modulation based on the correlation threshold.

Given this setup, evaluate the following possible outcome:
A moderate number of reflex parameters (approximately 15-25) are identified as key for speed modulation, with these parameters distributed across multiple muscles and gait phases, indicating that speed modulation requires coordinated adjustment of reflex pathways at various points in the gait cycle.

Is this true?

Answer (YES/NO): NO